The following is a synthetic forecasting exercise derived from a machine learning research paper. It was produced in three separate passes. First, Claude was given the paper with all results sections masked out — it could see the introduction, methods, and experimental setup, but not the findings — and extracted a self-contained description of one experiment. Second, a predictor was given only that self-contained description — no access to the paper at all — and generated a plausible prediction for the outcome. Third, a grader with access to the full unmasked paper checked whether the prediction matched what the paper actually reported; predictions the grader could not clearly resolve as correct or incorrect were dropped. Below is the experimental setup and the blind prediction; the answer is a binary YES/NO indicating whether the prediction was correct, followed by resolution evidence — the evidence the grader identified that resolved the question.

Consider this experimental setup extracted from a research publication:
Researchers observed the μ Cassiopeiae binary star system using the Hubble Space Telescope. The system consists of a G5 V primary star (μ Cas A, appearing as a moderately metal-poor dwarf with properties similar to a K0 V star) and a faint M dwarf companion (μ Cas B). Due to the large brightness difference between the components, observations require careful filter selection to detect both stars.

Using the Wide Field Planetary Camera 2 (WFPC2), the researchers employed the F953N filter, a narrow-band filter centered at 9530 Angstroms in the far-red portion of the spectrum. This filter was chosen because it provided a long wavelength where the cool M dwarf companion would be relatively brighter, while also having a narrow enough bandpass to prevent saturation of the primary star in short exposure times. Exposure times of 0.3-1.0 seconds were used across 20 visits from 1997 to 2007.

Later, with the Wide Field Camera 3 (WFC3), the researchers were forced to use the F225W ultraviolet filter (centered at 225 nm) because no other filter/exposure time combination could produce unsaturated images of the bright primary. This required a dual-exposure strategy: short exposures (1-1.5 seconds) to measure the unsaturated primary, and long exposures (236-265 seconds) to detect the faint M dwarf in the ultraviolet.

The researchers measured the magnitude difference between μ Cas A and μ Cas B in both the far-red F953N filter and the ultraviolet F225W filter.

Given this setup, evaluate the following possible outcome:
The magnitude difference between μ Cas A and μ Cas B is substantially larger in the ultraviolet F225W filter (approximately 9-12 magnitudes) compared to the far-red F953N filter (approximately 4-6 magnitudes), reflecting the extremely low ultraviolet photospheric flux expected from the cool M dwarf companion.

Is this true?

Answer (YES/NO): YES